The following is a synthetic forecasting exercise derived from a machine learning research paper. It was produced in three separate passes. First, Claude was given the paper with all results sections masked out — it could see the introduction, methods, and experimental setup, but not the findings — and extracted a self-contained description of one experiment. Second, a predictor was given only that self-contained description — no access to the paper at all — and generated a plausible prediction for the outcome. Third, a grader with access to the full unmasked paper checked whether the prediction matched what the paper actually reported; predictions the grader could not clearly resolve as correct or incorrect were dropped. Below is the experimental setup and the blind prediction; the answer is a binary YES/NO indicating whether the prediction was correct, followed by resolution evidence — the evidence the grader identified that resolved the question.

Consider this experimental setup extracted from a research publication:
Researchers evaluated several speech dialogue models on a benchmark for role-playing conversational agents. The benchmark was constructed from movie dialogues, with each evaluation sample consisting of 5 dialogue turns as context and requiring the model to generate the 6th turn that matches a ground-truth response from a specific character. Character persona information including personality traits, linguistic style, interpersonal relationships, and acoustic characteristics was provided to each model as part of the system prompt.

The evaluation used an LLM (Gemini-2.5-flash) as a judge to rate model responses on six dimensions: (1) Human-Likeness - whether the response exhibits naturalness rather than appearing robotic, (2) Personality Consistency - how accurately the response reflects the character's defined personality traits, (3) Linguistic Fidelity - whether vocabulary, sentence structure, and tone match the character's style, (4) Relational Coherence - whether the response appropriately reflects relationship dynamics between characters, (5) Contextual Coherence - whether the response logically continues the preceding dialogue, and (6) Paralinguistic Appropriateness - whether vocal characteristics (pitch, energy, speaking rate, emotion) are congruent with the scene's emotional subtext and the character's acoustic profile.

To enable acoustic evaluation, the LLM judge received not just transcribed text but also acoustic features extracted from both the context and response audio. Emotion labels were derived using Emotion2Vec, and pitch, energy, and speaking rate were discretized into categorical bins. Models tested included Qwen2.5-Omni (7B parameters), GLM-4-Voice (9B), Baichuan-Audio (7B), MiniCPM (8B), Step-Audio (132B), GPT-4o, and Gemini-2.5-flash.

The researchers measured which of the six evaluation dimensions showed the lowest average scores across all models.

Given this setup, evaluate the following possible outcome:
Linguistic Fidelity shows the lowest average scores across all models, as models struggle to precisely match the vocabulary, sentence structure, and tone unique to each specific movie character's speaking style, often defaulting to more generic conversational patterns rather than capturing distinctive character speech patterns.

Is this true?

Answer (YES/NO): NO